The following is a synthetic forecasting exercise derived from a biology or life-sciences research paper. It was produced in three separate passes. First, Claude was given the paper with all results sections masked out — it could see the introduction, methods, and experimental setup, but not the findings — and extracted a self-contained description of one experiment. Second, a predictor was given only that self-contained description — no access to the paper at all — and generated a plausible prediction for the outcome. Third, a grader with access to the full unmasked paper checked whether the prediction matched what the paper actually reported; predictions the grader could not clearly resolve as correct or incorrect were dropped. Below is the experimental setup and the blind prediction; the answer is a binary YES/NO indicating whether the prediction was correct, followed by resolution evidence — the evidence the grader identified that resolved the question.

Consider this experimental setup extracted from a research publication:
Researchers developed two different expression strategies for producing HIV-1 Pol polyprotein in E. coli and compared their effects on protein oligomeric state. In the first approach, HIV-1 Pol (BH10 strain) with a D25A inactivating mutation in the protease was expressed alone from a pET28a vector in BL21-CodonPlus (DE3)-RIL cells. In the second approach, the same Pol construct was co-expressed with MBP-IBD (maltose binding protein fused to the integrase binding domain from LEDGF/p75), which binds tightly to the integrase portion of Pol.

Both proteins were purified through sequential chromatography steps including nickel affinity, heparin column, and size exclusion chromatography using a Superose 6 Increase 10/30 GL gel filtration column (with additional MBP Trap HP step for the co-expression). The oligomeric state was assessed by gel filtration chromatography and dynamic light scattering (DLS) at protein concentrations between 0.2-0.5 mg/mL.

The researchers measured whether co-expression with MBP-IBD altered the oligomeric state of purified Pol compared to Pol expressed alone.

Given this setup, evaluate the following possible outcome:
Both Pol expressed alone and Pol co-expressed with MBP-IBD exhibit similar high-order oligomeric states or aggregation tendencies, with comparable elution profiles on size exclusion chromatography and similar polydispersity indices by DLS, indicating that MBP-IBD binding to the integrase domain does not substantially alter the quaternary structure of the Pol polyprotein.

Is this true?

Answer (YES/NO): NO